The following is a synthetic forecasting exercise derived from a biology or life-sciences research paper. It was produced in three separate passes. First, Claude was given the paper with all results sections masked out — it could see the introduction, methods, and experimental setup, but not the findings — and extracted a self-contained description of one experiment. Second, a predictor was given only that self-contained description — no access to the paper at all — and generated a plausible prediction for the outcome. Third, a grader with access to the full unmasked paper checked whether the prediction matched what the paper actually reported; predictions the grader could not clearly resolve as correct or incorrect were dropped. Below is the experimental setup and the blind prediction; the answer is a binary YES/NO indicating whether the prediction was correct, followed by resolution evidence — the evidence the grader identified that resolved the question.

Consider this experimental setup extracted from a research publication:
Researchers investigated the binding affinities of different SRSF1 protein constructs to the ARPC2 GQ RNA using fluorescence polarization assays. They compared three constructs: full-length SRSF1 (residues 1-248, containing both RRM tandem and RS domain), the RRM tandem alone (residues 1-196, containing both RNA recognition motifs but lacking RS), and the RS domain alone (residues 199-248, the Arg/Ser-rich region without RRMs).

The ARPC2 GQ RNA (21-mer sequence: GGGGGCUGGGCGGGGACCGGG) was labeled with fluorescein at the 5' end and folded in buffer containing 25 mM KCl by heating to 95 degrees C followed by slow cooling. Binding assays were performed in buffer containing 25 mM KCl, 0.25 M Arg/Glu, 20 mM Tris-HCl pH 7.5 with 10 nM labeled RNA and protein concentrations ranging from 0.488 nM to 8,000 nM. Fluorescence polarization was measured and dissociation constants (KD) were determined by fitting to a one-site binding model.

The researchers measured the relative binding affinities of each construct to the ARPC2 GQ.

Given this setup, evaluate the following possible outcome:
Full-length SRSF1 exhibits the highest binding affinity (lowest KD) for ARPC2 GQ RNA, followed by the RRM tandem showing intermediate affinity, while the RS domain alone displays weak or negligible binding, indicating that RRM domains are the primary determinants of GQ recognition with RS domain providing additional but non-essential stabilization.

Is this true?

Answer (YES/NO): NO